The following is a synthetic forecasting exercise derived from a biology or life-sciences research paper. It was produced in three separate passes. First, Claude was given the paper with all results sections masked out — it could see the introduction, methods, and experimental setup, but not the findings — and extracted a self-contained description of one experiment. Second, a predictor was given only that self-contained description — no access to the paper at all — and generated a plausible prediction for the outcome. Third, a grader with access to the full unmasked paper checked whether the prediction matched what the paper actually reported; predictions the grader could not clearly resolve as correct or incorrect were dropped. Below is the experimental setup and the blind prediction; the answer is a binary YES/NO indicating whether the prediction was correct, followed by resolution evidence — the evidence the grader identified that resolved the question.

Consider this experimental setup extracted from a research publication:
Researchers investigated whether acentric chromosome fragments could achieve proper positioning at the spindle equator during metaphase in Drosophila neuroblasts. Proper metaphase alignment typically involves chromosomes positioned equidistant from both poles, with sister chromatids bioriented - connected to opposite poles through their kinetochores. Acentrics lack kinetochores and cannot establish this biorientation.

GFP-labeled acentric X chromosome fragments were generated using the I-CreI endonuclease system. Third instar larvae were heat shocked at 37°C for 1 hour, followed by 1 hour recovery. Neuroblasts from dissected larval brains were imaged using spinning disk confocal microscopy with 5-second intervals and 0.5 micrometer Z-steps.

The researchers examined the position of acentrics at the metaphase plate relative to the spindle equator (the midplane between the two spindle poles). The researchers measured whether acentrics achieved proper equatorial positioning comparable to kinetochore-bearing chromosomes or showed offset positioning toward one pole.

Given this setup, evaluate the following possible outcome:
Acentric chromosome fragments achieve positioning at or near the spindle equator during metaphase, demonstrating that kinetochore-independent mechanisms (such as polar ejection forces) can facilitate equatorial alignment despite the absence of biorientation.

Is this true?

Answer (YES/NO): YES